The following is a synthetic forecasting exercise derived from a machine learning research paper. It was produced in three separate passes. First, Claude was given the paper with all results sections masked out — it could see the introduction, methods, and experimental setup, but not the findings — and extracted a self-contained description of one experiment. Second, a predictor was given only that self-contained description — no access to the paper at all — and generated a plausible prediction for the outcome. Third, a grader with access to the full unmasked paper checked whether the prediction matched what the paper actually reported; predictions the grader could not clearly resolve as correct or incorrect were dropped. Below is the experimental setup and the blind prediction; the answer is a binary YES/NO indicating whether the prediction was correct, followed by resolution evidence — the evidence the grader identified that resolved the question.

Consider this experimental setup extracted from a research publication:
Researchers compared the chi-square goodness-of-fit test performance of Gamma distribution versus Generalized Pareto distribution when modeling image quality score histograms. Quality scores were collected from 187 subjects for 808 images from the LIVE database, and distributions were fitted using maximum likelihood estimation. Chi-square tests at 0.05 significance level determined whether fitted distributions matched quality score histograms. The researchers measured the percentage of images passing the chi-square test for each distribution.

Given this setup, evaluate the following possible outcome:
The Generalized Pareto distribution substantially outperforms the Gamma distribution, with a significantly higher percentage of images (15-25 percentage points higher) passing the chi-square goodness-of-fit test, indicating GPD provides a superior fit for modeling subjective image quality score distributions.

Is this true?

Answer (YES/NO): NO